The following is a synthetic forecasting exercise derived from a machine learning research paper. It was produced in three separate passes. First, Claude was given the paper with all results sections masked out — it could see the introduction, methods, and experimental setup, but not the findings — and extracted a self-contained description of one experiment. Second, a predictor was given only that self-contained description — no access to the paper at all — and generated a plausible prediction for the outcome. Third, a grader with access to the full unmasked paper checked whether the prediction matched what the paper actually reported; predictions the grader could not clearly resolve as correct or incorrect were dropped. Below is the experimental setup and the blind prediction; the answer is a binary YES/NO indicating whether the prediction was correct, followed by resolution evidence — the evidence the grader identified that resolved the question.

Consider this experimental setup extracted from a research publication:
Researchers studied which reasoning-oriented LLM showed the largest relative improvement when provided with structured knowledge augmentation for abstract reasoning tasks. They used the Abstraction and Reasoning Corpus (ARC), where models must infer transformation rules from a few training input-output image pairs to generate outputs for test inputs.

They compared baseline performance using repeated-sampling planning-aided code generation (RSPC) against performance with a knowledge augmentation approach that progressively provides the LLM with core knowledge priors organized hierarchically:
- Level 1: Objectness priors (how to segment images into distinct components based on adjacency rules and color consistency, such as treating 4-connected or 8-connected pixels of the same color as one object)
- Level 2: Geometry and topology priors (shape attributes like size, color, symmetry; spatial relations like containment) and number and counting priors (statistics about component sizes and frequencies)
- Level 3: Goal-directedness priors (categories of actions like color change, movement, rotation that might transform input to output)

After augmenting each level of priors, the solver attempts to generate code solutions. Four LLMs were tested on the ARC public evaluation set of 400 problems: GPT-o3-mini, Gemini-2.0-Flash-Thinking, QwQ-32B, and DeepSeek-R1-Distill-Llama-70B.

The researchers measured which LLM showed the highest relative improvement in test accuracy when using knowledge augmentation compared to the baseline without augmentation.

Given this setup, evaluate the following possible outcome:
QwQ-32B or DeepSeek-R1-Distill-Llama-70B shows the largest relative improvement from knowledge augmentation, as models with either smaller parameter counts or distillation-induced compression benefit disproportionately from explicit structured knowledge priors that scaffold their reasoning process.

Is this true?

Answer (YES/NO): YES